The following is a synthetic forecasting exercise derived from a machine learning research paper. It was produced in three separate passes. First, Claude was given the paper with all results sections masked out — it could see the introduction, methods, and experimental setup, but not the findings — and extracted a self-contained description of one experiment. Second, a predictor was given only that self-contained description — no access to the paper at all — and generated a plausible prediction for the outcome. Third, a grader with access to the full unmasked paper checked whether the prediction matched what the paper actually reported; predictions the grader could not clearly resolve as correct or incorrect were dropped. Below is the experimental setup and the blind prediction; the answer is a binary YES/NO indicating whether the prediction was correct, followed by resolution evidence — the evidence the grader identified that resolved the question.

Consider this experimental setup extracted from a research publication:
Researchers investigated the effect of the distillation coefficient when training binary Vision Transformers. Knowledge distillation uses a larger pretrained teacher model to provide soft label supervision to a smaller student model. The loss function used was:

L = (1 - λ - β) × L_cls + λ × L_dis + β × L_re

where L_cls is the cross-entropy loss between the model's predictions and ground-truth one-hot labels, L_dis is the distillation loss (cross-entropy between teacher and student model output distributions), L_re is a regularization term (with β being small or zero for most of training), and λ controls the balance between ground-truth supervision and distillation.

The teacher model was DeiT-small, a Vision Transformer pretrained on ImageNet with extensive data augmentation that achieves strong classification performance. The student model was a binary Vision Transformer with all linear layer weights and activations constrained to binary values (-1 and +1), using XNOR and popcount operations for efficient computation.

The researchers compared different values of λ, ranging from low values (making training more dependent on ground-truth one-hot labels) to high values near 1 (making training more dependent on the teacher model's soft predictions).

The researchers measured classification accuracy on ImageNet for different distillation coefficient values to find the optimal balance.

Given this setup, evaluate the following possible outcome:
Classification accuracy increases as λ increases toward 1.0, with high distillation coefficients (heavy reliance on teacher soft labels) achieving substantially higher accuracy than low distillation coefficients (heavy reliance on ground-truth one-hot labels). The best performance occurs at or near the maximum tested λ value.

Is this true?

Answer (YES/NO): NO